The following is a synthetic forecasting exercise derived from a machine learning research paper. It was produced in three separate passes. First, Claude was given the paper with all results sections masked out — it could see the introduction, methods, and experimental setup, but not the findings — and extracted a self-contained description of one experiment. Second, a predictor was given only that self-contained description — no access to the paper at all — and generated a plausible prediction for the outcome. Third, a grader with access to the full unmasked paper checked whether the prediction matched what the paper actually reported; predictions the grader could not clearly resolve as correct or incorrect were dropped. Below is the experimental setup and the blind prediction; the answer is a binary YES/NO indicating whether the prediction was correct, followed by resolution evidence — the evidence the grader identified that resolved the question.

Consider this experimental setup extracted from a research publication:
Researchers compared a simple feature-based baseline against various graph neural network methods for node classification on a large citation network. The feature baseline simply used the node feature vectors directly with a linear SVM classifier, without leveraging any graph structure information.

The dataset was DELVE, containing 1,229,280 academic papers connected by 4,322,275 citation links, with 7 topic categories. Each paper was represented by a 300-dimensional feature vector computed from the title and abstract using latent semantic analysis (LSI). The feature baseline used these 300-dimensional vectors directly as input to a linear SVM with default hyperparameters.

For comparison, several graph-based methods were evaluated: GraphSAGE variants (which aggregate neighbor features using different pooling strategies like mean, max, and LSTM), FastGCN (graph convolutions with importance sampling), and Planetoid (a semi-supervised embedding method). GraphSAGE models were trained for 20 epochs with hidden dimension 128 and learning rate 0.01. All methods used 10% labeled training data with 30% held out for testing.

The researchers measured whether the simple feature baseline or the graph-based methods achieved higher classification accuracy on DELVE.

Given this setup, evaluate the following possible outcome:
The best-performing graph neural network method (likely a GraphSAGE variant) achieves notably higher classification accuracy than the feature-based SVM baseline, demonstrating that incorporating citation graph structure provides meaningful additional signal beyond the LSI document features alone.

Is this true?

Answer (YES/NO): NO